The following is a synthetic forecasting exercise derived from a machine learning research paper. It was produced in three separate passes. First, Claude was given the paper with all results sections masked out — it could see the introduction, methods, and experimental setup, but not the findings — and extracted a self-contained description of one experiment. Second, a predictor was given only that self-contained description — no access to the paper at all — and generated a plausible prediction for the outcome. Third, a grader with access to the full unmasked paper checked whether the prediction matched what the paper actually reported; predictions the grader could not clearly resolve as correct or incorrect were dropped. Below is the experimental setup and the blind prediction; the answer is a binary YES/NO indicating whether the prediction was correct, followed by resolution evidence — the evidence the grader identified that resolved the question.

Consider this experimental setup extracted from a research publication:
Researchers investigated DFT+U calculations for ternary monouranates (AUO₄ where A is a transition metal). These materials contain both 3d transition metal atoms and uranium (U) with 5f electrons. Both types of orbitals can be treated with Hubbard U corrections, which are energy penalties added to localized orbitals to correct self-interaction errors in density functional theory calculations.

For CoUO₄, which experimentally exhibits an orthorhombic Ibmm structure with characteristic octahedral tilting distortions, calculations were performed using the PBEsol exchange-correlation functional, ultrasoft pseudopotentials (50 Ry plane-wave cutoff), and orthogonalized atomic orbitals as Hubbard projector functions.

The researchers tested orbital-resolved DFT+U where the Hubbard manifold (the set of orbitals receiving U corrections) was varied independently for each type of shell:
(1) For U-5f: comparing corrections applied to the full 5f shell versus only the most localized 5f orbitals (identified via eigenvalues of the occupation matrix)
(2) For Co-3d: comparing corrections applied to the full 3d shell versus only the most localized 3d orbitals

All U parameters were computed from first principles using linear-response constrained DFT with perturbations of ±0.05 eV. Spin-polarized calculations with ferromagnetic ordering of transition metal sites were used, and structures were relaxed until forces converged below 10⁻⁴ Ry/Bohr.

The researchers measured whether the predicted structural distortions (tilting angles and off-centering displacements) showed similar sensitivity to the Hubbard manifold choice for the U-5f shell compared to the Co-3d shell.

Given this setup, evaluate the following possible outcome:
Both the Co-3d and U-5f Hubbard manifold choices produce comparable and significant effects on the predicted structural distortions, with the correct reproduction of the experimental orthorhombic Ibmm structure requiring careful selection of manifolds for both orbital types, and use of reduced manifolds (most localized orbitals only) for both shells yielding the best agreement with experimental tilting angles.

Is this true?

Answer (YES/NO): NO